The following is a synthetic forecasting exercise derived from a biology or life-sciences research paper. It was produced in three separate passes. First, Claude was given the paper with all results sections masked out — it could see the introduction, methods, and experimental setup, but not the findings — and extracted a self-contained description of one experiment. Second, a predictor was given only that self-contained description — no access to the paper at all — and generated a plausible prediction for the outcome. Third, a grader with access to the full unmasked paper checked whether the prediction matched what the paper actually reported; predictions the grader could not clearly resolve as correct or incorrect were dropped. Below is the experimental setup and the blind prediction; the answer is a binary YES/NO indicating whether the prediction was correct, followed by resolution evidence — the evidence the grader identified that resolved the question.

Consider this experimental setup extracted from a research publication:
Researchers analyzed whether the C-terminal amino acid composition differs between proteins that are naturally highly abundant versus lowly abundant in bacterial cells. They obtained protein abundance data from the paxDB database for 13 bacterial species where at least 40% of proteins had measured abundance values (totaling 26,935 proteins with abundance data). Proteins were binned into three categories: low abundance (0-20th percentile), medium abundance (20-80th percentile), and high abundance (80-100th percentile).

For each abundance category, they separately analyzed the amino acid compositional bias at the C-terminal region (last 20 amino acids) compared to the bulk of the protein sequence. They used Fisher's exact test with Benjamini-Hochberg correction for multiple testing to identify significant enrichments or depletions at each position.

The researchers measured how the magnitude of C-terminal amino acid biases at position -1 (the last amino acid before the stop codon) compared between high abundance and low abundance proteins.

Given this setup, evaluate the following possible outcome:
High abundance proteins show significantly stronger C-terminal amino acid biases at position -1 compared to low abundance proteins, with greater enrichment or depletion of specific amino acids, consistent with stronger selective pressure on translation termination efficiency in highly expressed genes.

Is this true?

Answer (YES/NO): YES